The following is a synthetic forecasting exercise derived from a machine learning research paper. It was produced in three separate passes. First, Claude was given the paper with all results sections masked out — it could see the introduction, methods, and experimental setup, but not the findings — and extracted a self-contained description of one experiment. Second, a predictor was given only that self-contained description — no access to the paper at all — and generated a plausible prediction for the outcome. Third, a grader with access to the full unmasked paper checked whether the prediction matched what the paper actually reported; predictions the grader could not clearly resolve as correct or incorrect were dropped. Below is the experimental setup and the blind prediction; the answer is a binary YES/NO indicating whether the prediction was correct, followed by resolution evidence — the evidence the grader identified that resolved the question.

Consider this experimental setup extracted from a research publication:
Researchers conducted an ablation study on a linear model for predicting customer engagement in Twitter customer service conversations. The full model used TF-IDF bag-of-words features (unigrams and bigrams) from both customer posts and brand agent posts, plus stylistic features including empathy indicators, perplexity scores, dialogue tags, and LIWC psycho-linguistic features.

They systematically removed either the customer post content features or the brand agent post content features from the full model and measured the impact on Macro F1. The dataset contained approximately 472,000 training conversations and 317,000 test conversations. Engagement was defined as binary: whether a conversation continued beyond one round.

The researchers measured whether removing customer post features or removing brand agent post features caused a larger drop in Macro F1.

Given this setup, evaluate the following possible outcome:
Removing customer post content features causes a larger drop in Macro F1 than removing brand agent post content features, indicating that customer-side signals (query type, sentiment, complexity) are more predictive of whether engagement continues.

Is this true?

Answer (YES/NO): NO